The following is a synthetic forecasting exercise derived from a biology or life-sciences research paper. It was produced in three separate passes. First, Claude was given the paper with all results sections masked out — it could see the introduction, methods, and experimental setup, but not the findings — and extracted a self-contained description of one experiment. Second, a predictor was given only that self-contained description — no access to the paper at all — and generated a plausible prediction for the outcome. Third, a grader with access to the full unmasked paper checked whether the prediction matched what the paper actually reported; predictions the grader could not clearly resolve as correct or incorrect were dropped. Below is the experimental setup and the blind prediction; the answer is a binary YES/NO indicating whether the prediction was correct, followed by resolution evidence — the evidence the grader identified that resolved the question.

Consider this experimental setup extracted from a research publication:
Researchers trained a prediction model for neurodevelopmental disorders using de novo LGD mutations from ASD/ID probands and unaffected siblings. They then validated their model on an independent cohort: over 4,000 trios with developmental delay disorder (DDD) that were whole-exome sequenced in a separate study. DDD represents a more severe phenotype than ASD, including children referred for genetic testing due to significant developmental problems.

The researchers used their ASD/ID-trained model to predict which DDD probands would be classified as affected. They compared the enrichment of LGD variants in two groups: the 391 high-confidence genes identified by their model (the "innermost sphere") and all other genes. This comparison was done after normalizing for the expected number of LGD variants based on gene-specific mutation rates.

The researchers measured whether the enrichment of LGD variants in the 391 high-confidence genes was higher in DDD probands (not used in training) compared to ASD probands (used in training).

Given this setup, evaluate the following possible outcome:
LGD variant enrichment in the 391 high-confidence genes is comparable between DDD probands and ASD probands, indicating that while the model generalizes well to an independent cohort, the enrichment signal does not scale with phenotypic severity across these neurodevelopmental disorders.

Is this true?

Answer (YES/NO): NO